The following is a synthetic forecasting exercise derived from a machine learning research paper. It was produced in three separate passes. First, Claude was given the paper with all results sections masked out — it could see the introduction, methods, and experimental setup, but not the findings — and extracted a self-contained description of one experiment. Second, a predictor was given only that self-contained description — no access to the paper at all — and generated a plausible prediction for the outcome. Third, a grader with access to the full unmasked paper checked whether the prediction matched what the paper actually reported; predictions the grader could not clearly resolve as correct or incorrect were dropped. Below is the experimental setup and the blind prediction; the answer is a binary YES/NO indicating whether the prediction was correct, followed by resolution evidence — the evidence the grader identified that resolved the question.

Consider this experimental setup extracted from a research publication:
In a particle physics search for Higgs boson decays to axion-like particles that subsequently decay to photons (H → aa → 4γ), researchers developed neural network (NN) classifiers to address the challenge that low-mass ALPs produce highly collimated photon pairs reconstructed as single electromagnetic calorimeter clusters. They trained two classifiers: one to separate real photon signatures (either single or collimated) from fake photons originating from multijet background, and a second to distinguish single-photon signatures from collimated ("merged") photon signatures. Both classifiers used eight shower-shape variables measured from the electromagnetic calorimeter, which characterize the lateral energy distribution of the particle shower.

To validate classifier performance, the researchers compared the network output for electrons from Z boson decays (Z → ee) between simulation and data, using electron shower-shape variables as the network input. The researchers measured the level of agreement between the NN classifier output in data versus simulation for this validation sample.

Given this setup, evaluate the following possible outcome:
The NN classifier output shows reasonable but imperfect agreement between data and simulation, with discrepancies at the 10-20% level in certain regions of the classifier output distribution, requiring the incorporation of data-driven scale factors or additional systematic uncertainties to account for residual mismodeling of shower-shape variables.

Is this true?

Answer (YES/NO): NO